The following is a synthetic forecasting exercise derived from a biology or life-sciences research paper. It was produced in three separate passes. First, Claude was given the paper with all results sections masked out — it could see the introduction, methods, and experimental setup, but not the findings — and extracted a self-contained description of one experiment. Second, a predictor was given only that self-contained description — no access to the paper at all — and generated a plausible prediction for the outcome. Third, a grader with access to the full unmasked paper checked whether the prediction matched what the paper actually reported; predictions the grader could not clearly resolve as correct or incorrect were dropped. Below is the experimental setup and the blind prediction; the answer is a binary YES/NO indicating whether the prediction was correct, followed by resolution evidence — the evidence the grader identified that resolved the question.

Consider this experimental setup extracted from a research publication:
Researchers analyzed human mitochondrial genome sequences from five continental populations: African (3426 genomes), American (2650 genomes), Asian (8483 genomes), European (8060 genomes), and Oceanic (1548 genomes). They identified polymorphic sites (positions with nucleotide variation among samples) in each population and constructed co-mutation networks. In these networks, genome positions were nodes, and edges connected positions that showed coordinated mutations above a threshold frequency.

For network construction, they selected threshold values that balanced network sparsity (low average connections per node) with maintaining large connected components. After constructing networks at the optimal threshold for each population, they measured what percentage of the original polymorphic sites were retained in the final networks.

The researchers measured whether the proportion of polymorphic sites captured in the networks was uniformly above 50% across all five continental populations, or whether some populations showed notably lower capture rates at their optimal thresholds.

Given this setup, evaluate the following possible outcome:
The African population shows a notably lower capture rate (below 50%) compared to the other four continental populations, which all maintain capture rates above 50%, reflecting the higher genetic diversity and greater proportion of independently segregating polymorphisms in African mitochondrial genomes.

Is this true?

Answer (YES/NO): NO